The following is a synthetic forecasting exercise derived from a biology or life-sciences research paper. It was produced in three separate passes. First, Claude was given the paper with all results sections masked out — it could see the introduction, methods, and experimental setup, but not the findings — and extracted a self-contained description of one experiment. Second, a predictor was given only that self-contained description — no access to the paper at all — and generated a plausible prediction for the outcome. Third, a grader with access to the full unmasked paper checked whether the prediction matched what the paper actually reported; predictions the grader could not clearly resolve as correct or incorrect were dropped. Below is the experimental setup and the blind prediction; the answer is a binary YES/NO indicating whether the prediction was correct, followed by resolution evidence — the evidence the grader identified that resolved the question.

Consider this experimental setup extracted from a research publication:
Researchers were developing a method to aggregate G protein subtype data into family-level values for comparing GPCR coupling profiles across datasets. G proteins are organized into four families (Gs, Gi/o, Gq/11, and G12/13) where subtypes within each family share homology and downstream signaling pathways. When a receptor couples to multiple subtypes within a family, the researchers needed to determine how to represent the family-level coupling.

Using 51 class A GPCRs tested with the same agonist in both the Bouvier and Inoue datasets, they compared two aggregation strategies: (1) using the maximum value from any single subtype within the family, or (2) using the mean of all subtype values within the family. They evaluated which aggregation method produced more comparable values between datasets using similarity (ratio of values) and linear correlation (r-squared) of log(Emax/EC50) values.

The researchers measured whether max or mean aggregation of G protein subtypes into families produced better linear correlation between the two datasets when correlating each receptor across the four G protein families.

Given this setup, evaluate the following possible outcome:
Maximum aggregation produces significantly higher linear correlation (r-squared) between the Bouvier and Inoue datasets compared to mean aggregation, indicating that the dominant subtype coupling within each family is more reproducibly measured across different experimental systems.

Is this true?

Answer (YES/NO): YES